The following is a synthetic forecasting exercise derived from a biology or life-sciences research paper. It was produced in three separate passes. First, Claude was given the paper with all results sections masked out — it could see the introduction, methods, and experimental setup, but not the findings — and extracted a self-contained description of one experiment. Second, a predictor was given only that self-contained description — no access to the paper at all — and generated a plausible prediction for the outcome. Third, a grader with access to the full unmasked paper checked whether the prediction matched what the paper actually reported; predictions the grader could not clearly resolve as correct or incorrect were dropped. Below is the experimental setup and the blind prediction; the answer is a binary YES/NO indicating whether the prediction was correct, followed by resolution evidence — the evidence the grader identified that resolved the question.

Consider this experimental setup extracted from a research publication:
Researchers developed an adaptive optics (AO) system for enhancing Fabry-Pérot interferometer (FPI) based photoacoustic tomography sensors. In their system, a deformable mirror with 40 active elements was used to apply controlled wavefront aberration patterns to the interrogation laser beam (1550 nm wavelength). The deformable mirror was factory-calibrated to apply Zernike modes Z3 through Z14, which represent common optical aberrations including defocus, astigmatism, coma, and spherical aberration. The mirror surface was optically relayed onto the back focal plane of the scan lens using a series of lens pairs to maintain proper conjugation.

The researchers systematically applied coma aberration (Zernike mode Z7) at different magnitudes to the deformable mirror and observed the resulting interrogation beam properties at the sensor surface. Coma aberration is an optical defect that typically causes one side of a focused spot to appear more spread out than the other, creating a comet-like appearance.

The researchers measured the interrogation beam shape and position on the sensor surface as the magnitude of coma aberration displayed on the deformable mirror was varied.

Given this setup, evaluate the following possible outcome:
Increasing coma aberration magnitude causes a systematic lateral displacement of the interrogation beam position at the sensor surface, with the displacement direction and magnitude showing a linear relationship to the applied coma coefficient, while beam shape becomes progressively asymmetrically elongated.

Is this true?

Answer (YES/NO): NO